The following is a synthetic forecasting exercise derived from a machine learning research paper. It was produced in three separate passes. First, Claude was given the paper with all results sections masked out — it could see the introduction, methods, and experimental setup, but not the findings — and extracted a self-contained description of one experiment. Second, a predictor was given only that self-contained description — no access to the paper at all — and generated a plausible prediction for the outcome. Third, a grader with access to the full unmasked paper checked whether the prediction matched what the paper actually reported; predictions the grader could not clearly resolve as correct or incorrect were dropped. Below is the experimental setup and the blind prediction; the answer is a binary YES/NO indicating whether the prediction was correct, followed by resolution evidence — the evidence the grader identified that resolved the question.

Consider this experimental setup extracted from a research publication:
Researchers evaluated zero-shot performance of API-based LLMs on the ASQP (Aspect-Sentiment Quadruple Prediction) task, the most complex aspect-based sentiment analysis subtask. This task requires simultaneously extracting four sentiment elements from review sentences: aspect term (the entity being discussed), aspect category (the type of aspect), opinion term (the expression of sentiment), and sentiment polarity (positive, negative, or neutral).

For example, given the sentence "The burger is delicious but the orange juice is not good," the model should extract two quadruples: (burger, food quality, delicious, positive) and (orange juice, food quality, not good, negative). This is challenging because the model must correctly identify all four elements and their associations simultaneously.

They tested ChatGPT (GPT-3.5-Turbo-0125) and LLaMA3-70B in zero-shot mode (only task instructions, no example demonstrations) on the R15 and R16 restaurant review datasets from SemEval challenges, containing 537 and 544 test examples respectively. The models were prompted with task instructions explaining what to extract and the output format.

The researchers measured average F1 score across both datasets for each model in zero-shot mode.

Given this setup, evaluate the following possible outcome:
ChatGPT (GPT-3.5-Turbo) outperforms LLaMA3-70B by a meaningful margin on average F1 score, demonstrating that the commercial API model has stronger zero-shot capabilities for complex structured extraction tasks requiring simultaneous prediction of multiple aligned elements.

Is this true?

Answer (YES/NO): NO